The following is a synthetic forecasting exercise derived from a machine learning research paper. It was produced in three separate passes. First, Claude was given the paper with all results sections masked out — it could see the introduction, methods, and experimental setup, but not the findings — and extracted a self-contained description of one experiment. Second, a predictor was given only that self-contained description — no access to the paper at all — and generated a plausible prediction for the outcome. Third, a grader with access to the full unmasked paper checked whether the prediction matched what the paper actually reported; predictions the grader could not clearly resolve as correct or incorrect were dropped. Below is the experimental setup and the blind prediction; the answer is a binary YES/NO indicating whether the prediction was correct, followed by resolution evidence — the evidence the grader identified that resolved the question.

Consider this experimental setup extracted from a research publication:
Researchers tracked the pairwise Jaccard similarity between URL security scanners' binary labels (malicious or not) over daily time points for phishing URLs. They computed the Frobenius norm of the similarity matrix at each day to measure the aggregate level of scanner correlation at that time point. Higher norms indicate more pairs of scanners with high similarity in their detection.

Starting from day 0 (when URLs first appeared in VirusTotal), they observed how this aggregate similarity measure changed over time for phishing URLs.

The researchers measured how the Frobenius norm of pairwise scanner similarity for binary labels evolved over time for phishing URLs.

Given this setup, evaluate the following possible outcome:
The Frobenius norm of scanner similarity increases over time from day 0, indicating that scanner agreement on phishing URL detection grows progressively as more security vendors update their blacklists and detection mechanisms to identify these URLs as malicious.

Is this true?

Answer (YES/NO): NO